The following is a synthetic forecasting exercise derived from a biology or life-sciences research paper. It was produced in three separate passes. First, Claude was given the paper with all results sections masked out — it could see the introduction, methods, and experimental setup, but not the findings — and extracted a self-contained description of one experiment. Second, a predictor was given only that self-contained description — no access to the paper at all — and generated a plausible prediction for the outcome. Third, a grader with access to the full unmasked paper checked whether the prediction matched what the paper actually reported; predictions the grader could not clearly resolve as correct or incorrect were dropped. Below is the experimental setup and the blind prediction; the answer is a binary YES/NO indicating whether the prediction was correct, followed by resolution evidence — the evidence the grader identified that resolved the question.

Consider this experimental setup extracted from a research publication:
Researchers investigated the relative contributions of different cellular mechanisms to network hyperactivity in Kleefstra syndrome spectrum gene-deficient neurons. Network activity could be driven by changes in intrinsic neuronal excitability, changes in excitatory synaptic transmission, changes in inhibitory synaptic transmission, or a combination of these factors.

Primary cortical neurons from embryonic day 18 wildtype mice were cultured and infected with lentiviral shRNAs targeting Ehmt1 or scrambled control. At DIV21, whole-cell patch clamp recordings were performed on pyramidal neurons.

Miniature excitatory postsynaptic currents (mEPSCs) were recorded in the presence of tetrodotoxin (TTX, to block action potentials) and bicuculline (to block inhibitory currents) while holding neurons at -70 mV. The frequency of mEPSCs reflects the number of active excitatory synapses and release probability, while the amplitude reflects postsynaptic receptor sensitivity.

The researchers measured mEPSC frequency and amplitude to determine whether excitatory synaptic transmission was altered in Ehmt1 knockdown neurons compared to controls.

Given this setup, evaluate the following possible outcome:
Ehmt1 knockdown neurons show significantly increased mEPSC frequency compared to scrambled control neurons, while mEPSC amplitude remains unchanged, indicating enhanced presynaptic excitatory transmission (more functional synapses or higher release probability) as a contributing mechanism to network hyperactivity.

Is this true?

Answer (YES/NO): NO